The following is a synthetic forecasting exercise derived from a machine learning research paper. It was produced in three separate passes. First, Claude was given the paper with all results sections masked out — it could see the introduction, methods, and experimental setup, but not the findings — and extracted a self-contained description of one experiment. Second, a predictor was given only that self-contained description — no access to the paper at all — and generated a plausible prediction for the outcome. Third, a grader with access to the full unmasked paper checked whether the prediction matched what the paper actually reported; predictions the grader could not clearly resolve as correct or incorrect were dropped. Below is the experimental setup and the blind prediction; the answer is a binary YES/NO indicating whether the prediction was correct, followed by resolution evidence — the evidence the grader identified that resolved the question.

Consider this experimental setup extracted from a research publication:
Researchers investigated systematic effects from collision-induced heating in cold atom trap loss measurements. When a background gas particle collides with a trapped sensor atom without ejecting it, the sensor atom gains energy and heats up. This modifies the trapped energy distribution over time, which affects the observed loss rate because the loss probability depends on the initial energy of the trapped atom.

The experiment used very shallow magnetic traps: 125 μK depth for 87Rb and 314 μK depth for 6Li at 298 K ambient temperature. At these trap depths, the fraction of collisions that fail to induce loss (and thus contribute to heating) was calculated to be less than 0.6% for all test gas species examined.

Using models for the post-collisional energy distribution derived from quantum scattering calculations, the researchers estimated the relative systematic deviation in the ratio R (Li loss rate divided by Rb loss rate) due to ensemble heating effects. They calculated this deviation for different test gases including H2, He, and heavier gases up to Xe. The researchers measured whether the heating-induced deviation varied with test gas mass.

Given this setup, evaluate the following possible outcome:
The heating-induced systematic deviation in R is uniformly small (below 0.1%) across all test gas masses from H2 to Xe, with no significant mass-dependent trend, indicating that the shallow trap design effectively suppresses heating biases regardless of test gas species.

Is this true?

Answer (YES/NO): NO